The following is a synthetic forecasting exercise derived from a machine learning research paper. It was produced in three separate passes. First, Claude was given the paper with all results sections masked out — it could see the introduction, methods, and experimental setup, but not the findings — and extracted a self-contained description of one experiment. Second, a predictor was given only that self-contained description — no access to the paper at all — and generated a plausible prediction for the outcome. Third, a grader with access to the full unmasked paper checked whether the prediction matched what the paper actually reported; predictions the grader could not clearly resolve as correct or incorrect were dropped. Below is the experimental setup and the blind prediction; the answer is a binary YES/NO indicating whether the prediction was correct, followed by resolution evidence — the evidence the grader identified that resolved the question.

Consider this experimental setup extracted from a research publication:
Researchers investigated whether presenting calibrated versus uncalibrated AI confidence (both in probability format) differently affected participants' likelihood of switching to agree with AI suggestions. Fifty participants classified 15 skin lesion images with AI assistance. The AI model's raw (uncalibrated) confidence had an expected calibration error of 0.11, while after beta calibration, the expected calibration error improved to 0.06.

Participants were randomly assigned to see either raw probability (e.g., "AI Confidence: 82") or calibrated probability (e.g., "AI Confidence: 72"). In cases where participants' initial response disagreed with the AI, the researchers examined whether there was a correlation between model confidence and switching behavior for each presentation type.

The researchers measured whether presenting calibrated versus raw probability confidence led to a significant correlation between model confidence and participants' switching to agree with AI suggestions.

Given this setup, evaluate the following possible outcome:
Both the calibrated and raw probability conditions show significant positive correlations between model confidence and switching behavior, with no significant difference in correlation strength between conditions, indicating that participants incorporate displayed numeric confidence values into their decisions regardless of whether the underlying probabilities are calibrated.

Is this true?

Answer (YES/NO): NO